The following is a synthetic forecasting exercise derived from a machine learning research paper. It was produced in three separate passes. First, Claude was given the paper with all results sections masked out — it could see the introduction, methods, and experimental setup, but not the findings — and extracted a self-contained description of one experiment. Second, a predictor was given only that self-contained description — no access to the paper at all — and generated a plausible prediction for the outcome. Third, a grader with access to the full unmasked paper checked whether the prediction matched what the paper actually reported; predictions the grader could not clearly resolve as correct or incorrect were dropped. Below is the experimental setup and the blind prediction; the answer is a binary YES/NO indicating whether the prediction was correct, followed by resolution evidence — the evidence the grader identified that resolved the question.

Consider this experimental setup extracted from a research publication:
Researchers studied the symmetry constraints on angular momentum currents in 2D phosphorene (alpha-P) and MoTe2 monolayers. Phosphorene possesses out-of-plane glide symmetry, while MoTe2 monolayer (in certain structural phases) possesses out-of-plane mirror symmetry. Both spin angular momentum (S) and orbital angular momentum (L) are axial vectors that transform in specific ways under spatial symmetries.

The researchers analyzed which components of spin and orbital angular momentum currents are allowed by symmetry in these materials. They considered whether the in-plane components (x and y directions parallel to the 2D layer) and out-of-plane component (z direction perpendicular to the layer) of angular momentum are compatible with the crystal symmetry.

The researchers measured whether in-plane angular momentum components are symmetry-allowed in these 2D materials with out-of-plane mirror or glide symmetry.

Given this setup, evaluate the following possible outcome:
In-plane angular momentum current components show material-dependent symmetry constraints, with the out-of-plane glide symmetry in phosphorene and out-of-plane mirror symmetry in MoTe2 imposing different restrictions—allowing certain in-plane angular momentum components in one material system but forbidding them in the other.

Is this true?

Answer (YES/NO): NO